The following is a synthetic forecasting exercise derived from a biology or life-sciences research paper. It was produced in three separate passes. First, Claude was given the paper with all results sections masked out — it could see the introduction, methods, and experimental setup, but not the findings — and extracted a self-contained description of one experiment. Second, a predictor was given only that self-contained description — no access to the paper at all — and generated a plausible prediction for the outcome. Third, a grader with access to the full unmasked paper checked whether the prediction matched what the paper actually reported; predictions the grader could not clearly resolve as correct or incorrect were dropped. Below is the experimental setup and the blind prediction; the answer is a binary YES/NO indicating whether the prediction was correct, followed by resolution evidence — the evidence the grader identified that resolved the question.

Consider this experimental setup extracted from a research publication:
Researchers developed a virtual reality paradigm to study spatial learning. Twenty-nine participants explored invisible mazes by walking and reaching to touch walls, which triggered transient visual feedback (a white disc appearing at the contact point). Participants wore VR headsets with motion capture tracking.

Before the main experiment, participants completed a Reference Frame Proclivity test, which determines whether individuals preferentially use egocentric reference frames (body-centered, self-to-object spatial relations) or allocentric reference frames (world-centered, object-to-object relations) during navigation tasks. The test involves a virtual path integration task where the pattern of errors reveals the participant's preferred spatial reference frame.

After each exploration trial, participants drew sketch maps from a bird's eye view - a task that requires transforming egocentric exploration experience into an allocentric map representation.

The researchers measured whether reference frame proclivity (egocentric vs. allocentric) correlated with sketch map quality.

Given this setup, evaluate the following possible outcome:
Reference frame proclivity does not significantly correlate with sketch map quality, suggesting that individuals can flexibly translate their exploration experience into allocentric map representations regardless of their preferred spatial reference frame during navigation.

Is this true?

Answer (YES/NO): YES